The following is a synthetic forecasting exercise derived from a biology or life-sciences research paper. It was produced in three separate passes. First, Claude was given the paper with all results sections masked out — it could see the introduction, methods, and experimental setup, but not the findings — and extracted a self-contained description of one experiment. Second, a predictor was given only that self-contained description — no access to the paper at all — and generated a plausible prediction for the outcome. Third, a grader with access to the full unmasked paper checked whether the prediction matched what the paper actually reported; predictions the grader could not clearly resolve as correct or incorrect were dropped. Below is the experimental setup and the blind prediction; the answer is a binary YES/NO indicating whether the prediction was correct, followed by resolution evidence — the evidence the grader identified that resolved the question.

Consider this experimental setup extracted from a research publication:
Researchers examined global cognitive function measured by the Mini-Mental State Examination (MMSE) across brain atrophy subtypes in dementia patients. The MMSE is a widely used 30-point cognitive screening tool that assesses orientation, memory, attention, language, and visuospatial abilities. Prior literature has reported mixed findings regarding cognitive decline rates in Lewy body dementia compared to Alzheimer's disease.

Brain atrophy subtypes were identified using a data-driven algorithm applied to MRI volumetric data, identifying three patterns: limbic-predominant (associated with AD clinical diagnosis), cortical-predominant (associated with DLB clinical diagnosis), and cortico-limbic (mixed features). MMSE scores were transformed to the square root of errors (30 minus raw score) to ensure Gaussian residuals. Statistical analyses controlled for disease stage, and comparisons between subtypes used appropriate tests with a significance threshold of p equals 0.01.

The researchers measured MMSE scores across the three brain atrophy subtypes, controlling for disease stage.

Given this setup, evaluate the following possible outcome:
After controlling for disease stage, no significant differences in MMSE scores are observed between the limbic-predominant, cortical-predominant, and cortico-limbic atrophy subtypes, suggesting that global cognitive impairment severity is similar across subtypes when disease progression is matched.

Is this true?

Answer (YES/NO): NO